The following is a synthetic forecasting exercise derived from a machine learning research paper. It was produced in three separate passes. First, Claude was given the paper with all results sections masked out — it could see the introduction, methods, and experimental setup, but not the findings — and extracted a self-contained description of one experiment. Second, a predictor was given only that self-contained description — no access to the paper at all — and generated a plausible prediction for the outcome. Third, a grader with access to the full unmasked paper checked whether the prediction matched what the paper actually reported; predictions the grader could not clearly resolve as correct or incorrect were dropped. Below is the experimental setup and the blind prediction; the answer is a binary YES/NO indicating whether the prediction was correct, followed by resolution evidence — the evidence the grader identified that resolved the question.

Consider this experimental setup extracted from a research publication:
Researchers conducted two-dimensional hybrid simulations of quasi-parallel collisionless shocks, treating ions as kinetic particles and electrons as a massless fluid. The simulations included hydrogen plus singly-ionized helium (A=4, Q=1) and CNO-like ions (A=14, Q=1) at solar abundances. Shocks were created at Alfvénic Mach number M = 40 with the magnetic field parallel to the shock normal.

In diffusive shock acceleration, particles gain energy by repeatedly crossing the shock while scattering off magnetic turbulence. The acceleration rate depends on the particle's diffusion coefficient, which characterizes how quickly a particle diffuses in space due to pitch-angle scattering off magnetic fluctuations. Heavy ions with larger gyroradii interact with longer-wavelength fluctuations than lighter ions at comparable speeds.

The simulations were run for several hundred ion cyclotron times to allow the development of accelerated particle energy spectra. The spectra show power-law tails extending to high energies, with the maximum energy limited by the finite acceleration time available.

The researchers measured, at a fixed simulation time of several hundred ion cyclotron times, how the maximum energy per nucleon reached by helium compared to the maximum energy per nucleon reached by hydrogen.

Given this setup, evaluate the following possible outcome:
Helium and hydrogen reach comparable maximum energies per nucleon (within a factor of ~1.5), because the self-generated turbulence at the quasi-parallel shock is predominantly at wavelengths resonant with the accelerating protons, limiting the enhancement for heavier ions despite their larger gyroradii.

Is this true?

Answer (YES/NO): NO